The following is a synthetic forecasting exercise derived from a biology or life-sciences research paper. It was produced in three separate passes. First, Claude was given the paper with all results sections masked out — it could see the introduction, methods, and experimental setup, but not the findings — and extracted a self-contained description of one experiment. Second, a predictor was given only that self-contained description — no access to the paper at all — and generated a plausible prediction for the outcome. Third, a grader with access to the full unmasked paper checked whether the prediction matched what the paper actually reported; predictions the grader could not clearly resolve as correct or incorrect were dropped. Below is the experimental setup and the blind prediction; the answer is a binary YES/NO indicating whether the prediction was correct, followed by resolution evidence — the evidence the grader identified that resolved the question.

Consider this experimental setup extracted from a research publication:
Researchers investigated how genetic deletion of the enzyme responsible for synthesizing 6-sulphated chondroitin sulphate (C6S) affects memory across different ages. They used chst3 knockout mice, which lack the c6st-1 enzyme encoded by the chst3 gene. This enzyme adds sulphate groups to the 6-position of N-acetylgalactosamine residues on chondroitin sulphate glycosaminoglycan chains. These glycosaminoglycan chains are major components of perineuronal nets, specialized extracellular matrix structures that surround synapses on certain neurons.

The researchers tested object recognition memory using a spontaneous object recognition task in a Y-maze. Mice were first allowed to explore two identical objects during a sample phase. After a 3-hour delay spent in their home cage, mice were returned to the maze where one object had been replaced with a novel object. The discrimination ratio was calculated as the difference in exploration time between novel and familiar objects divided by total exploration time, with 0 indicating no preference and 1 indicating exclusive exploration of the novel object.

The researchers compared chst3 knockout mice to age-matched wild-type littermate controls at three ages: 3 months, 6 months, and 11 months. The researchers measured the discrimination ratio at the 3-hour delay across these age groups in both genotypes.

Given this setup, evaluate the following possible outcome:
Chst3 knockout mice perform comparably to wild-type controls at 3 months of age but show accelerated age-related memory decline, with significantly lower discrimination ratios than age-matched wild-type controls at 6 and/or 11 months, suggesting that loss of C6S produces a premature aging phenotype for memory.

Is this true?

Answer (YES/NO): NO